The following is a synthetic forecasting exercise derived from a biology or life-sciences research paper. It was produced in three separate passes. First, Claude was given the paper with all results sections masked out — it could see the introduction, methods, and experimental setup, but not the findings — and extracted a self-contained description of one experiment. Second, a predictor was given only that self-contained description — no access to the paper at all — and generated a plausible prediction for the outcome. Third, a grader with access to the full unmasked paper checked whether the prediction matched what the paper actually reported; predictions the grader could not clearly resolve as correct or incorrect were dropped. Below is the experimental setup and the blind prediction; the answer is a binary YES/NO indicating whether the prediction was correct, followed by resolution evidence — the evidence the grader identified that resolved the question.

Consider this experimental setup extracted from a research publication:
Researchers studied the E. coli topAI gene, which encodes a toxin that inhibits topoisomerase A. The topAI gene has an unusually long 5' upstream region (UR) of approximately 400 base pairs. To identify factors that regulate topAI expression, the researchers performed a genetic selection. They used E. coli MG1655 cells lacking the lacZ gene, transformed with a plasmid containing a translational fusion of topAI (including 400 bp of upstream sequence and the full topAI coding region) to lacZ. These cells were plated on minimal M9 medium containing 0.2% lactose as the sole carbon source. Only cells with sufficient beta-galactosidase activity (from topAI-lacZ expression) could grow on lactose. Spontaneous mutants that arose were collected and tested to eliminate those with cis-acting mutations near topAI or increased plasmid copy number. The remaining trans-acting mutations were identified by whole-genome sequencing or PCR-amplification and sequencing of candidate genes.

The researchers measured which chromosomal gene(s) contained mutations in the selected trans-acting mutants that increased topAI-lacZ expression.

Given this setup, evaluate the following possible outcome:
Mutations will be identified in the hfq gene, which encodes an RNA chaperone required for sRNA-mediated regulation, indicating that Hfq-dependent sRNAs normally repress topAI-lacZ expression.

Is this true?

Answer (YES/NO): NO